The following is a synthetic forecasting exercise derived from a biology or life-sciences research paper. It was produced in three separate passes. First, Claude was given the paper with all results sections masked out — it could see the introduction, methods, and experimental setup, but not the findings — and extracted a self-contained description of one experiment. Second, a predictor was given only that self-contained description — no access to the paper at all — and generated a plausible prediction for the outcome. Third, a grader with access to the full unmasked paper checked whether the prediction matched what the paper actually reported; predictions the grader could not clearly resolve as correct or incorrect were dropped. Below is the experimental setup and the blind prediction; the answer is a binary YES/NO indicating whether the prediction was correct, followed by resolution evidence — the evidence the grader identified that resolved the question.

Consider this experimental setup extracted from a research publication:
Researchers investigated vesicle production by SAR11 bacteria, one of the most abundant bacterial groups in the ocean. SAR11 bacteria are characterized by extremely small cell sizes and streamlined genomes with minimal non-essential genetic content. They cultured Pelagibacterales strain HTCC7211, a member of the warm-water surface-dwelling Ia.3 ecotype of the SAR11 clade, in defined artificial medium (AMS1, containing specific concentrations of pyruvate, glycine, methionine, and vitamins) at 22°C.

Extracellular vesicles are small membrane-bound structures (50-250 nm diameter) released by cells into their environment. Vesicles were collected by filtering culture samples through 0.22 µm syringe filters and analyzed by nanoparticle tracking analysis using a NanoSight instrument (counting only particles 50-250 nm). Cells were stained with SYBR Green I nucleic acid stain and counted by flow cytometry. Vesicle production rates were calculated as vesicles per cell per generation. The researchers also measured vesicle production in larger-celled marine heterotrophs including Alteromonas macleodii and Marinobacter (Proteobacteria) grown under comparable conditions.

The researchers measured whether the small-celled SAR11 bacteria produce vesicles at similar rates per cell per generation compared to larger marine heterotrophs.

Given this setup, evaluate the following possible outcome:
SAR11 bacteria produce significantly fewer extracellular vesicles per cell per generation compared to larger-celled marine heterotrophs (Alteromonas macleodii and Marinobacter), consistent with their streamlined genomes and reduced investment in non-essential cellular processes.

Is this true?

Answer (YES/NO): NO